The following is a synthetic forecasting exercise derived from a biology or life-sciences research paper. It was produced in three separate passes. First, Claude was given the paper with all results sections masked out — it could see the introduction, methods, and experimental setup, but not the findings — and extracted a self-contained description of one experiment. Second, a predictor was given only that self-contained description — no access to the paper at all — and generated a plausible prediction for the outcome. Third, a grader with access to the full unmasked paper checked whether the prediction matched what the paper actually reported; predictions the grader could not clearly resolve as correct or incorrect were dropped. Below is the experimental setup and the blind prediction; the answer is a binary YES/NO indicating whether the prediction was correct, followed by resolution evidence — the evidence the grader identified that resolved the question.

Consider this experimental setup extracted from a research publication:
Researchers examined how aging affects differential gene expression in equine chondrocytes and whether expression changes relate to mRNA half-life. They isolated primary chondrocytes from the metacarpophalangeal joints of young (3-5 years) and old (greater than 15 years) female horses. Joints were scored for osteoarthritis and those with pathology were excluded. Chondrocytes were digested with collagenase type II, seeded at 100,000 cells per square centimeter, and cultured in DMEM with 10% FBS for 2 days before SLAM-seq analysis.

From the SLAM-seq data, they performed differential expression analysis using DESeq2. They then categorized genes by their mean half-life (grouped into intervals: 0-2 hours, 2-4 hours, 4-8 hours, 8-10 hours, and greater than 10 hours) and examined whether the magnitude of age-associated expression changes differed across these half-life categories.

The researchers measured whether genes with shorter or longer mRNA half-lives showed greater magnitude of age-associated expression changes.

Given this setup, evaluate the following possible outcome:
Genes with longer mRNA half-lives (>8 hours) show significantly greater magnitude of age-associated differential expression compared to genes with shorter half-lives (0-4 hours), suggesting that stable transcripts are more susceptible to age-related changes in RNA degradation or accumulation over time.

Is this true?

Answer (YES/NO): YES